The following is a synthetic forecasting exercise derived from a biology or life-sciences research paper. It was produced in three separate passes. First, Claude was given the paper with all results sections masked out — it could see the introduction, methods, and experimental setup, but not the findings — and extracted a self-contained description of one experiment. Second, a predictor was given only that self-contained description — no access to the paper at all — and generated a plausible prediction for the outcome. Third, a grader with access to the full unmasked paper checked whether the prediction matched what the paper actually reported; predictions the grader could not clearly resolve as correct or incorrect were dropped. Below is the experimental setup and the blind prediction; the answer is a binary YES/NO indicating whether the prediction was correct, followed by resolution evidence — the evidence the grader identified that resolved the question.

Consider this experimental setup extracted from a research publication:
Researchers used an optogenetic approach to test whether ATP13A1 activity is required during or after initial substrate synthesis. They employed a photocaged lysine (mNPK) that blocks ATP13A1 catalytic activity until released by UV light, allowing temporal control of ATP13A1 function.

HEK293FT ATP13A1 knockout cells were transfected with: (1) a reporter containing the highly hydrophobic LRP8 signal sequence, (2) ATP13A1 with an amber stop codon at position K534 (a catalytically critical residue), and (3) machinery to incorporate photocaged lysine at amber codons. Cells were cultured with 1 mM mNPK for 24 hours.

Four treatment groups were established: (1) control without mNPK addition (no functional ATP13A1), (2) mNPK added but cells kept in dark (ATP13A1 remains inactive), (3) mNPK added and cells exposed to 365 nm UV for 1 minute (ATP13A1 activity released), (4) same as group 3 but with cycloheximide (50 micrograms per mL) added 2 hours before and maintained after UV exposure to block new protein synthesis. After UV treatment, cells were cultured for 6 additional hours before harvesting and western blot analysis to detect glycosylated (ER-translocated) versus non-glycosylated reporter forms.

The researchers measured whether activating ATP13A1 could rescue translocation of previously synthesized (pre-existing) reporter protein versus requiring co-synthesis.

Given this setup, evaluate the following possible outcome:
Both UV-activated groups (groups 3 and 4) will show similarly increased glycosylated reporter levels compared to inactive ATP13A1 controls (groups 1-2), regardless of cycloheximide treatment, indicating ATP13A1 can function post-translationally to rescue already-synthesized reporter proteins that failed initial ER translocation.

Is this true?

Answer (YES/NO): YES